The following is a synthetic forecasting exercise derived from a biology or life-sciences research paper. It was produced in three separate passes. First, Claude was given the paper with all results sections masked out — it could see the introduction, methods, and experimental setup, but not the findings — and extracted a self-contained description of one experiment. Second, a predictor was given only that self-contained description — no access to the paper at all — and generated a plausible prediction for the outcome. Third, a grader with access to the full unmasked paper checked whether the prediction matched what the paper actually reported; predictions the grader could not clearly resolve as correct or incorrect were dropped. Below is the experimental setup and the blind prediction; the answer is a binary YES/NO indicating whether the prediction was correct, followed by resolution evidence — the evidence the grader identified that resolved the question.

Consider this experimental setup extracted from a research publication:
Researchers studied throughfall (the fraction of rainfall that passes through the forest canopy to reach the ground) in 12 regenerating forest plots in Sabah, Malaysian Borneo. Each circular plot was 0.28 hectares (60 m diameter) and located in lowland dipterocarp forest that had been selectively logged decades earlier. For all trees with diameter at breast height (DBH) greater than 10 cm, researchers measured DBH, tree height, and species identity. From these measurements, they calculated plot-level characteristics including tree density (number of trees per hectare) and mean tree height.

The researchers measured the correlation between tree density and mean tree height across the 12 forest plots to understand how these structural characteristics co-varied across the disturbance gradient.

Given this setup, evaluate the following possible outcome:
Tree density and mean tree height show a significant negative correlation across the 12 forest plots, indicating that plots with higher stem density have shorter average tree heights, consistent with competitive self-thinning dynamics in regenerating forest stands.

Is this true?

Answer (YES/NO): NO